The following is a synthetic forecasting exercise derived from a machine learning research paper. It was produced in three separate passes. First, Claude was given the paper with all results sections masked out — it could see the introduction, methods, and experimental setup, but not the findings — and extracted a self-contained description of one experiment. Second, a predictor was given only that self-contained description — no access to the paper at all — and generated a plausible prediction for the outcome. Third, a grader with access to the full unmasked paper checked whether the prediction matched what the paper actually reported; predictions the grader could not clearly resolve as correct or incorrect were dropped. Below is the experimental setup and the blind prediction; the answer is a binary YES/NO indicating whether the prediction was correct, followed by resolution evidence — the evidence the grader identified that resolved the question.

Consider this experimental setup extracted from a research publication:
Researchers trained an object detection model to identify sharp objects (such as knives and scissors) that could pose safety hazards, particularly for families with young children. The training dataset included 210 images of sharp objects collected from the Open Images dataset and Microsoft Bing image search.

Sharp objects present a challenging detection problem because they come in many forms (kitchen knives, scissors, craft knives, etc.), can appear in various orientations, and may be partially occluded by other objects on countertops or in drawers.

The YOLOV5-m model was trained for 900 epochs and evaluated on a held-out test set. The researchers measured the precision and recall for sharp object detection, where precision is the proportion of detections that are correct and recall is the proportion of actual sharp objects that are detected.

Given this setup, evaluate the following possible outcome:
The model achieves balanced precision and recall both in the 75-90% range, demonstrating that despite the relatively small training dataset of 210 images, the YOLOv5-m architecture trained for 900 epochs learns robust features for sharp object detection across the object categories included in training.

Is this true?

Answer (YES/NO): YES